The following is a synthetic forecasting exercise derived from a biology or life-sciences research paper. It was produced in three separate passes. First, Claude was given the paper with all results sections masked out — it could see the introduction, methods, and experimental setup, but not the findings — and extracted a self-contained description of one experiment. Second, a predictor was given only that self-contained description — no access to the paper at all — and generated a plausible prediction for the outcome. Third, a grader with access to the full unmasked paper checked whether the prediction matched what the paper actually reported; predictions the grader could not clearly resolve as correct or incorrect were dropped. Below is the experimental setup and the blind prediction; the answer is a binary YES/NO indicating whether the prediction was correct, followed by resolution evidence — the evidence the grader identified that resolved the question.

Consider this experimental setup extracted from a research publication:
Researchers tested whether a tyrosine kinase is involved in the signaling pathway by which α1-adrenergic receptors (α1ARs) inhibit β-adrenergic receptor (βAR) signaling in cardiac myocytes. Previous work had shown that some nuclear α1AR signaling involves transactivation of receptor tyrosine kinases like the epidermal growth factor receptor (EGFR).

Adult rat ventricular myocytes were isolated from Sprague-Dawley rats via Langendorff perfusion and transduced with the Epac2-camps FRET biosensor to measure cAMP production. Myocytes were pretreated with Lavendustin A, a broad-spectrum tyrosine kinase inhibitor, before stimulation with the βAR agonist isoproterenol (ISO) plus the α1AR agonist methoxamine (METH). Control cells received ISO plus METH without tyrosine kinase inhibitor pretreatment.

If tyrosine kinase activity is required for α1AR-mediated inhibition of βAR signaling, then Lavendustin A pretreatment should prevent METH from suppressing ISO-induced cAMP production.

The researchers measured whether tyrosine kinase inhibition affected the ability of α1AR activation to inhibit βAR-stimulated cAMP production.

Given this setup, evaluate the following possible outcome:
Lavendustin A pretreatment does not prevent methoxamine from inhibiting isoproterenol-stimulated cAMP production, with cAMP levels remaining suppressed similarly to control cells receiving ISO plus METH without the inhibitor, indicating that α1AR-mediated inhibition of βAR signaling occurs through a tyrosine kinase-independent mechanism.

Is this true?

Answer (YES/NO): NO